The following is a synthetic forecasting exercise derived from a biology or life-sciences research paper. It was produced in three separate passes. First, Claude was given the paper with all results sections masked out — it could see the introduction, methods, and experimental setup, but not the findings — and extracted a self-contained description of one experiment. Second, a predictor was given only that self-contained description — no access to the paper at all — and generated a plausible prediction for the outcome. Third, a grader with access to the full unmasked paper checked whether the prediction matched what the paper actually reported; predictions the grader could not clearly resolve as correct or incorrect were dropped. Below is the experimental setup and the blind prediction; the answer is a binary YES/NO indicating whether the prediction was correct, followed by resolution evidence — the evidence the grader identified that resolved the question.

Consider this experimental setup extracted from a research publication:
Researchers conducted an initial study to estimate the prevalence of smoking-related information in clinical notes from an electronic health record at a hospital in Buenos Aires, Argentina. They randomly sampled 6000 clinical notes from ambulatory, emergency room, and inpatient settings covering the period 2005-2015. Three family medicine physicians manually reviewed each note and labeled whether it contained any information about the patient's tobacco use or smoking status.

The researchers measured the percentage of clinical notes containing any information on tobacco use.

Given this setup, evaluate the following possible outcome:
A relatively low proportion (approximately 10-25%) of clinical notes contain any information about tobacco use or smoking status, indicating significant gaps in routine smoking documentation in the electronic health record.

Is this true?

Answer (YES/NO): NO